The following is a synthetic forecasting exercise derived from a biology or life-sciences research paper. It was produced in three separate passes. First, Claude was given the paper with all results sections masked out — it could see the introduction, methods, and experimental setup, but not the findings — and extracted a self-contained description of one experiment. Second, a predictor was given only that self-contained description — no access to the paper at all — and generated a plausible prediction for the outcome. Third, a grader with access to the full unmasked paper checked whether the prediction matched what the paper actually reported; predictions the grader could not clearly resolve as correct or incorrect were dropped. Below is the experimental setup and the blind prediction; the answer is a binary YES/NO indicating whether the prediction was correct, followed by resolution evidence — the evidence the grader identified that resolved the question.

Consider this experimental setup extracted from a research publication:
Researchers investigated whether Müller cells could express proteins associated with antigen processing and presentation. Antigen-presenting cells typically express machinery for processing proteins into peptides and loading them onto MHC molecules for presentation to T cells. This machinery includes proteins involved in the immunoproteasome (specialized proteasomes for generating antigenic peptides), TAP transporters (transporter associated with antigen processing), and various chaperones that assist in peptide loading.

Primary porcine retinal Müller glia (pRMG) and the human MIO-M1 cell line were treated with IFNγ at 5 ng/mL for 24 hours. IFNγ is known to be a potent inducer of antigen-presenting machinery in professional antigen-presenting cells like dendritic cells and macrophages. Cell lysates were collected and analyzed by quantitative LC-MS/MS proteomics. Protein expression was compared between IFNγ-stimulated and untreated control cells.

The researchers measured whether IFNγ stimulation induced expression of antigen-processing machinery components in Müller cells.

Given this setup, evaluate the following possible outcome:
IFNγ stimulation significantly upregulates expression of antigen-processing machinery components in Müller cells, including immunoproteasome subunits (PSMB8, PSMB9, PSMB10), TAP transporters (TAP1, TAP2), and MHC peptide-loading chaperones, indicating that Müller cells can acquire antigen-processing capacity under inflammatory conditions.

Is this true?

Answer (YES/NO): YES